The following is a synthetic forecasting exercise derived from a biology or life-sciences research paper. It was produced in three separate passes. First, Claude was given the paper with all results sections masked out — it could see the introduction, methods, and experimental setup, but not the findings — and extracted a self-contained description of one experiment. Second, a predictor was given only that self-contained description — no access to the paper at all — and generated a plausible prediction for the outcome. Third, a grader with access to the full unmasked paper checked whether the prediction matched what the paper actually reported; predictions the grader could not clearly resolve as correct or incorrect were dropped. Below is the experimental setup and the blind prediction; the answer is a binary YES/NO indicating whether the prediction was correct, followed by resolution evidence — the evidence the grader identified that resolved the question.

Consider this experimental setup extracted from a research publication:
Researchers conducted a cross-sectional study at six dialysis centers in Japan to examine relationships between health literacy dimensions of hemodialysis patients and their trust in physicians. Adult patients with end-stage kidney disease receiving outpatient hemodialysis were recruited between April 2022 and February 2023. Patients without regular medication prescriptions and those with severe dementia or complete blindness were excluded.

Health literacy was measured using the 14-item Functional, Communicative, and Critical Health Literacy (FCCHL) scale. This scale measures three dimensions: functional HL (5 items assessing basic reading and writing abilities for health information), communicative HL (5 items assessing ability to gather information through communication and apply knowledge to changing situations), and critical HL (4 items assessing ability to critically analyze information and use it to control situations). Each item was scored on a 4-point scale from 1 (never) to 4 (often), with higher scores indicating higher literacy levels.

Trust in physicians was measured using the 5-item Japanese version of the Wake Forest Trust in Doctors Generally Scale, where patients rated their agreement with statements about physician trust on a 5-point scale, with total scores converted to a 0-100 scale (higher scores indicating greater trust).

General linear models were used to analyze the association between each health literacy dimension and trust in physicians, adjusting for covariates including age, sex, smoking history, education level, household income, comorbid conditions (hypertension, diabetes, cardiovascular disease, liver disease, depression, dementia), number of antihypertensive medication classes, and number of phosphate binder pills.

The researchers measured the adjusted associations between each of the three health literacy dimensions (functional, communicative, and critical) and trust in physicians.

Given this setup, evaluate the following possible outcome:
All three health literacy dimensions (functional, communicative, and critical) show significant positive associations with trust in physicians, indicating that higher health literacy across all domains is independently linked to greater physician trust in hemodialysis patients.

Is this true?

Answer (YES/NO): NO